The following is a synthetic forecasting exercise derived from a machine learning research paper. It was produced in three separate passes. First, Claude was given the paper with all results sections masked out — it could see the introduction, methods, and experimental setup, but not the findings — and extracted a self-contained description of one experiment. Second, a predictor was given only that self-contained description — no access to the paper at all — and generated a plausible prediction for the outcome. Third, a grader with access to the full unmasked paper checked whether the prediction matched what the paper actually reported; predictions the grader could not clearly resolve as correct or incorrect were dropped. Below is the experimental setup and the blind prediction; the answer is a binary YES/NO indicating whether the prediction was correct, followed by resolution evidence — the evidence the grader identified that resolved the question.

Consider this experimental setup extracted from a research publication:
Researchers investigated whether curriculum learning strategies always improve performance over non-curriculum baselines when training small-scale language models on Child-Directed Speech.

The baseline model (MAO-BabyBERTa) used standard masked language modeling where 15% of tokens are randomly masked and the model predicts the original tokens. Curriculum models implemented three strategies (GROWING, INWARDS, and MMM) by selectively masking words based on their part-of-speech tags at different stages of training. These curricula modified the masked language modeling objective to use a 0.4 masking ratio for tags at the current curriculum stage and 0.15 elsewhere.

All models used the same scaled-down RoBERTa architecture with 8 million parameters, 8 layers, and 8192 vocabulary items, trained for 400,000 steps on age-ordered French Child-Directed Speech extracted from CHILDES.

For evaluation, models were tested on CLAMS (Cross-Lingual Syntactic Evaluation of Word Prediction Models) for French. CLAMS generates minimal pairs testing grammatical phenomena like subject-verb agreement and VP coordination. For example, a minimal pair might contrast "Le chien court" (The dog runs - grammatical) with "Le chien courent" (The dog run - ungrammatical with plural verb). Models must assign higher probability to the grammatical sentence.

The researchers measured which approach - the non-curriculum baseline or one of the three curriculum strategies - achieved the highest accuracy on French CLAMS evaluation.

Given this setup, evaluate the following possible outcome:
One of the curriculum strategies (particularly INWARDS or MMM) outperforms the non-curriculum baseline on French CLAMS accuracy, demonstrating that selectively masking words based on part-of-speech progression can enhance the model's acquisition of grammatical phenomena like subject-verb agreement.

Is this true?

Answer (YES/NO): NO